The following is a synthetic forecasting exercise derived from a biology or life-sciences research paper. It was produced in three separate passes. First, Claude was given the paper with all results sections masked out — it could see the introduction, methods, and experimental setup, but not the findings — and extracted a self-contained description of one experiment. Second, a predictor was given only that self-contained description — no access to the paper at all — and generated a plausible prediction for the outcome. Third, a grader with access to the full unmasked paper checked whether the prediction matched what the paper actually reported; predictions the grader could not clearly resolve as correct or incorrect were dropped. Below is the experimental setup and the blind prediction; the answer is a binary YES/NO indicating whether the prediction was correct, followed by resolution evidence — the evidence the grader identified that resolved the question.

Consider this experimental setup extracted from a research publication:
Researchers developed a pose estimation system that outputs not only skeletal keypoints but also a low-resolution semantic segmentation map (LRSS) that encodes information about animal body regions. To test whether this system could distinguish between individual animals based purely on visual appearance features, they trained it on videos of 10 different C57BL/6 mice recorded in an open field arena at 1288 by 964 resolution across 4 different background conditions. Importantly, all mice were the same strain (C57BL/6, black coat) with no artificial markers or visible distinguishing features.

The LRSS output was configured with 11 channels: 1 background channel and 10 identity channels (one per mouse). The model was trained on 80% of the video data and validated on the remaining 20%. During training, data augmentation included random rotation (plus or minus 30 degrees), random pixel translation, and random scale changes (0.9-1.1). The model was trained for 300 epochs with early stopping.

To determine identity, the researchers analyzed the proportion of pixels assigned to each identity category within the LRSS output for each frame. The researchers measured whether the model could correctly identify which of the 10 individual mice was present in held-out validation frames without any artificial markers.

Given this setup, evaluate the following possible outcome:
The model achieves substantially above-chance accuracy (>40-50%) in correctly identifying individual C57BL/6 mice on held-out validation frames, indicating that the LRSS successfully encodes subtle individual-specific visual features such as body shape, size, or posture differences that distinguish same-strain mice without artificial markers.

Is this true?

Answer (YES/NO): YES